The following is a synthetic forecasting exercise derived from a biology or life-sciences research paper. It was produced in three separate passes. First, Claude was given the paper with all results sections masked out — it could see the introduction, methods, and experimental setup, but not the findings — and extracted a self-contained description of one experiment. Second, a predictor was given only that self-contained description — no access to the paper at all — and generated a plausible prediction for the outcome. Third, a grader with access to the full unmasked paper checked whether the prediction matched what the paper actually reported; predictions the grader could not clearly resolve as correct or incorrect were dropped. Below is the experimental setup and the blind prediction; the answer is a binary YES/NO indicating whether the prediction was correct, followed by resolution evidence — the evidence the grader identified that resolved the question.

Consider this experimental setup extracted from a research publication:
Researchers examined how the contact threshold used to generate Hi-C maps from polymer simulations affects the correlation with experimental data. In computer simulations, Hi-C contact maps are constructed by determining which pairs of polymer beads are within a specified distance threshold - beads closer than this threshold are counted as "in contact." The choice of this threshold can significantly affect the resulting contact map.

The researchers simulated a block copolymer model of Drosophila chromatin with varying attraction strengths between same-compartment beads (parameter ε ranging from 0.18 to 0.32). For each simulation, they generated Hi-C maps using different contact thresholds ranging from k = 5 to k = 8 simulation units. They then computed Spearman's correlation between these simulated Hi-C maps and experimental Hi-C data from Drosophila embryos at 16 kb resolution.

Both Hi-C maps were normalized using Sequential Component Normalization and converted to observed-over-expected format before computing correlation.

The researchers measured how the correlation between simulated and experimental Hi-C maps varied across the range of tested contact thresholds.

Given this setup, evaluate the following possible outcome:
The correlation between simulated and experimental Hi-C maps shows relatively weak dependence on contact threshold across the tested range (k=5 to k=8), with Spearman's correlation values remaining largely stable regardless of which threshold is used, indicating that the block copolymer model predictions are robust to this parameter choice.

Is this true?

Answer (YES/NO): YES